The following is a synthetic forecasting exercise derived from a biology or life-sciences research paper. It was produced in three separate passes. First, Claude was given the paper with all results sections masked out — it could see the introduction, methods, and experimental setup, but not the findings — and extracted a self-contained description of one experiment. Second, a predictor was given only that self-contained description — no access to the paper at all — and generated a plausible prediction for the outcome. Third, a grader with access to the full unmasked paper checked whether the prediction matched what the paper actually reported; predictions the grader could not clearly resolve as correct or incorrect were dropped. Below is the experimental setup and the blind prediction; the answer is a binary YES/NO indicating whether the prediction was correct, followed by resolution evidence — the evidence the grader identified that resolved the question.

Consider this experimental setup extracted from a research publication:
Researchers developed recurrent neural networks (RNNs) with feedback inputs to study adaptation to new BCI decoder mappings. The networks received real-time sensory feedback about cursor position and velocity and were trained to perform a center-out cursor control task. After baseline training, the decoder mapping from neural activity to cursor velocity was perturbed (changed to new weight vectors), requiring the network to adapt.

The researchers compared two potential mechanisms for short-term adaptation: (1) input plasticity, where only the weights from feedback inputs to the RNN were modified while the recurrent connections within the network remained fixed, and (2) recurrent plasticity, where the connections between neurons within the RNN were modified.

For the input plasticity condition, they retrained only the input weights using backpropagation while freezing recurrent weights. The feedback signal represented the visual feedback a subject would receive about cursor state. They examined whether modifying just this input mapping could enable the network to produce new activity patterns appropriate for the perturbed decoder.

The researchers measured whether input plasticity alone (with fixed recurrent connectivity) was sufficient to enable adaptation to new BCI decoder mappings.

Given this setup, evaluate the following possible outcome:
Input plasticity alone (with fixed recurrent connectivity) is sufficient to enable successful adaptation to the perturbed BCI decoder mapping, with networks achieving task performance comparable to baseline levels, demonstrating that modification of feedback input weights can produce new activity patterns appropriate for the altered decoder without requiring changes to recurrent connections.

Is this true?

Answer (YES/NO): NO